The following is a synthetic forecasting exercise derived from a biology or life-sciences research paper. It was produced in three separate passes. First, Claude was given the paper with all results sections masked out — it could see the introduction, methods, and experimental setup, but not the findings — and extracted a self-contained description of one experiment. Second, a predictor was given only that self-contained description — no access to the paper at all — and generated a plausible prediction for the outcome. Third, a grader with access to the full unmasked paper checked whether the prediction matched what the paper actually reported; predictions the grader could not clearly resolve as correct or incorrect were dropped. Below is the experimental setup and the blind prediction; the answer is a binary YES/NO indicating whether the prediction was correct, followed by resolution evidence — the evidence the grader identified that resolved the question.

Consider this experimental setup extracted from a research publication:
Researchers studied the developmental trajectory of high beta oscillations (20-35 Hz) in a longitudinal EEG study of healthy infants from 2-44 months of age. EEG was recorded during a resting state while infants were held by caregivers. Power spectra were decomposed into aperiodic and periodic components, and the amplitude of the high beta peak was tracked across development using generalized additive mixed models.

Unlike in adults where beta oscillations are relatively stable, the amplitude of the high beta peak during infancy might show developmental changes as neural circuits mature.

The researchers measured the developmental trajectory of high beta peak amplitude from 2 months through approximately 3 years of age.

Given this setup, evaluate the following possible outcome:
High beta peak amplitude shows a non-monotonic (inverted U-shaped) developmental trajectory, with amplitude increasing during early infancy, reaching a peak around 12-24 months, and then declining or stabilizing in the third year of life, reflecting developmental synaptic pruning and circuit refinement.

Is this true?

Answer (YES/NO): YES